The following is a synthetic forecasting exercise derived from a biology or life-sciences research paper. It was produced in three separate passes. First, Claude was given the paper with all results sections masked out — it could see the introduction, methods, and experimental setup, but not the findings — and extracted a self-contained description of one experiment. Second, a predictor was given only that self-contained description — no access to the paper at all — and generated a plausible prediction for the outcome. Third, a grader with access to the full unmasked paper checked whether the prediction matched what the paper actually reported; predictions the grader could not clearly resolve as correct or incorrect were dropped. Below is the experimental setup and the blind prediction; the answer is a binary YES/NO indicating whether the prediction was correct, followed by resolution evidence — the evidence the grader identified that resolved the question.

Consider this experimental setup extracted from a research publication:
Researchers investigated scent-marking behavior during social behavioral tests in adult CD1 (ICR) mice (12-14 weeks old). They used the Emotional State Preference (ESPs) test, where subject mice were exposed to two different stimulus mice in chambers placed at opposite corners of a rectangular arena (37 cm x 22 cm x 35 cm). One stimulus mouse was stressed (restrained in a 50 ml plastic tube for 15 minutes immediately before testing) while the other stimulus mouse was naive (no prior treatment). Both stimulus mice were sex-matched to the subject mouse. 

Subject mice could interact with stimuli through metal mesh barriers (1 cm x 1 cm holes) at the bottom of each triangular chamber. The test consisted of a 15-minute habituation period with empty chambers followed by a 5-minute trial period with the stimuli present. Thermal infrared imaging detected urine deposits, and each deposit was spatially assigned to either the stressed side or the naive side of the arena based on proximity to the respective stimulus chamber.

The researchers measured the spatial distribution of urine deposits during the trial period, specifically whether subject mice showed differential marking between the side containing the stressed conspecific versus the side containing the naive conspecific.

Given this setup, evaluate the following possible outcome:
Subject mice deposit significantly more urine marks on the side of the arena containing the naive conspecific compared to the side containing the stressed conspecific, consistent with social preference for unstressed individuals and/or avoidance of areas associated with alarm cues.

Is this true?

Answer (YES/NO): NO